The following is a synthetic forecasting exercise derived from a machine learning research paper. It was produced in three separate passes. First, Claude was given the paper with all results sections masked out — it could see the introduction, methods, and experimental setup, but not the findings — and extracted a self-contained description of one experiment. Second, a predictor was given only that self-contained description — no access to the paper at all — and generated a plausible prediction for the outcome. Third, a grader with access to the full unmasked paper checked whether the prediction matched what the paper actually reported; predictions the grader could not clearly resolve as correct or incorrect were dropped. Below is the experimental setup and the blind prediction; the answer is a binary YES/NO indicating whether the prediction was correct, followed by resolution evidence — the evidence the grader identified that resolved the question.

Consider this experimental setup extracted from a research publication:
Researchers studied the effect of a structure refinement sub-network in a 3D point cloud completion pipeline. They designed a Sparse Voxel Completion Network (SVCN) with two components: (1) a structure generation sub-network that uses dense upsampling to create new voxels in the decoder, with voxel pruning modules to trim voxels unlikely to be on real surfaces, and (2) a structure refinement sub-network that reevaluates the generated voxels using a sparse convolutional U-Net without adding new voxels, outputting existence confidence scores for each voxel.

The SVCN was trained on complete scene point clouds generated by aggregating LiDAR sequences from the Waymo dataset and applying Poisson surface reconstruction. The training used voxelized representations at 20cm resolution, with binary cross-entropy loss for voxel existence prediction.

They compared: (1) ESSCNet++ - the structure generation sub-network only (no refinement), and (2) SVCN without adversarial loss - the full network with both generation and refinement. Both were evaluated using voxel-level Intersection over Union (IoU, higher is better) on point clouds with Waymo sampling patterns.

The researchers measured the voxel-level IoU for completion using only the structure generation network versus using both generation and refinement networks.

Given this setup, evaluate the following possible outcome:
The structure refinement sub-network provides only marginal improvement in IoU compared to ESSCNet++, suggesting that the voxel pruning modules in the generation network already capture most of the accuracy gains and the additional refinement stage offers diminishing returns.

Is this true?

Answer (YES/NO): NO